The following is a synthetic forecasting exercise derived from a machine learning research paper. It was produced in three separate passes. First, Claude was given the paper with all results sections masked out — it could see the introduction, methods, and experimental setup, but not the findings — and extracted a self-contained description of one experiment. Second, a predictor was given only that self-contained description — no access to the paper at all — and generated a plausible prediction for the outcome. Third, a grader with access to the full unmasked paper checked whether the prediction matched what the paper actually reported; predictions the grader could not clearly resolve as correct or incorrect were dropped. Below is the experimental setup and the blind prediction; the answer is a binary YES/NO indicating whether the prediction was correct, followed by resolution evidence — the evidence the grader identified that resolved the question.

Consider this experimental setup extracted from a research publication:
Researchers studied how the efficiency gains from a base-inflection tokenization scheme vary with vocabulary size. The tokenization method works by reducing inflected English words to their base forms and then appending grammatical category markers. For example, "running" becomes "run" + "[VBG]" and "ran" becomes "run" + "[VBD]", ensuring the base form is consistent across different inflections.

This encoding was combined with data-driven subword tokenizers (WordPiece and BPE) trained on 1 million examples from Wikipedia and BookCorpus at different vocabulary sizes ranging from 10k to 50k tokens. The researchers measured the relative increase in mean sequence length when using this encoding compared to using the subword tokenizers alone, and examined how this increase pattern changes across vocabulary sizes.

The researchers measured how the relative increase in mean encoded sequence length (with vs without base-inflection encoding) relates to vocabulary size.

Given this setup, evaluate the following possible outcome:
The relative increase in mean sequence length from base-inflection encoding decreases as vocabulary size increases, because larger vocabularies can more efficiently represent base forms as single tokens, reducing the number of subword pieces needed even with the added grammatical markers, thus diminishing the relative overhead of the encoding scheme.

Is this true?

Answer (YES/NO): NO